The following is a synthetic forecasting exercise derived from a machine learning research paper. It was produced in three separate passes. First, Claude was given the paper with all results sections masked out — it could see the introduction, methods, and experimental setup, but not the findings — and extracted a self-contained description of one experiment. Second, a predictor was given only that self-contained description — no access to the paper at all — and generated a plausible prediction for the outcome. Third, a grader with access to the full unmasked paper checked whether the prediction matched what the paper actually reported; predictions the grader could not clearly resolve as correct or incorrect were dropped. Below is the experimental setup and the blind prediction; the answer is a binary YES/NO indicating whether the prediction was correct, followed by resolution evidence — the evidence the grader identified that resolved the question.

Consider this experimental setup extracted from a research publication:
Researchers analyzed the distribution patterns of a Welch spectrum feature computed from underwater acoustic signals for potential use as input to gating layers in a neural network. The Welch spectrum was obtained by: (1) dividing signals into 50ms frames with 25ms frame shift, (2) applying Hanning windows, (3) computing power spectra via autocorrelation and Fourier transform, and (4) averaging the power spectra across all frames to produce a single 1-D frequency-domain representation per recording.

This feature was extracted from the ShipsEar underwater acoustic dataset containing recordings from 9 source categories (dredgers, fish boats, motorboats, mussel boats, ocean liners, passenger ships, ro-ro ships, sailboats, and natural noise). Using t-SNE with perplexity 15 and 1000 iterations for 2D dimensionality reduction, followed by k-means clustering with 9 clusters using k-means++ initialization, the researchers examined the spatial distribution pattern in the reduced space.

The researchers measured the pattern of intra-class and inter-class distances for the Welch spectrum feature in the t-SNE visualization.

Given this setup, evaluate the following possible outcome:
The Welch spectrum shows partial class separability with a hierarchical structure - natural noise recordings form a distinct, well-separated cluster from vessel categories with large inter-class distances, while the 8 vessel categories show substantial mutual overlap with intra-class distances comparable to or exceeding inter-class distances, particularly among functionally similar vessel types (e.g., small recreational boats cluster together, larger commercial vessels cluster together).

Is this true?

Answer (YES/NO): NO